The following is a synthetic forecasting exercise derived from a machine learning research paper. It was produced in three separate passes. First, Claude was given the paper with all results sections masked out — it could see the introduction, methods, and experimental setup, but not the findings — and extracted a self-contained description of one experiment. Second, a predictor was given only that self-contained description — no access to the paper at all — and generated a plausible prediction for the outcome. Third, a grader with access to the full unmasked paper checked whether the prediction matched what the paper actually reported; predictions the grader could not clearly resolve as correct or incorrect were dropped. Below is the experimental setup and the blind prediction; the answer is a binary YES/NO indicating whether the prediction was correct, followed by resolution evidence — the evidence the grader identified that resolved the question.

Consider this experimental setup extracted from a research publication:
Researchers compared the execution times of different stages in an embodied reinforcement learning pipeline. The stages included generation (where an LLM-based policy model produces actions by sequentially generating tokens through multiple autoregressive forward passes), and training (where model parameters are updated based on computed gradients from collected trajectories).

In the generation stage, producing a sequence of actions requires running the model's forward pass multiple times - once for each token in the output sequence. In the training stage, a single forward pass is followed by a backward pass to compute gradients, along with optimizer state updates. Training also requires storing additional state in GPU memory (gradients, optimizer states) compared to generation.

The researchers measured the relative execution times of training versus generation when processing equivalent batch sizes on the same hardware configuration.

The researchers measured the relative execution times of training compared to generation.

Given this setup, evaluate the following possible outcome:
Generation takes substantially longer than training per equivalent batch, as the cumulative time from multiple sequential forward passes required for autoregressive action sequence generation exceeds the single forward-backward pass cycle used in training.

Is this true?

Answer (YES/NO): YES